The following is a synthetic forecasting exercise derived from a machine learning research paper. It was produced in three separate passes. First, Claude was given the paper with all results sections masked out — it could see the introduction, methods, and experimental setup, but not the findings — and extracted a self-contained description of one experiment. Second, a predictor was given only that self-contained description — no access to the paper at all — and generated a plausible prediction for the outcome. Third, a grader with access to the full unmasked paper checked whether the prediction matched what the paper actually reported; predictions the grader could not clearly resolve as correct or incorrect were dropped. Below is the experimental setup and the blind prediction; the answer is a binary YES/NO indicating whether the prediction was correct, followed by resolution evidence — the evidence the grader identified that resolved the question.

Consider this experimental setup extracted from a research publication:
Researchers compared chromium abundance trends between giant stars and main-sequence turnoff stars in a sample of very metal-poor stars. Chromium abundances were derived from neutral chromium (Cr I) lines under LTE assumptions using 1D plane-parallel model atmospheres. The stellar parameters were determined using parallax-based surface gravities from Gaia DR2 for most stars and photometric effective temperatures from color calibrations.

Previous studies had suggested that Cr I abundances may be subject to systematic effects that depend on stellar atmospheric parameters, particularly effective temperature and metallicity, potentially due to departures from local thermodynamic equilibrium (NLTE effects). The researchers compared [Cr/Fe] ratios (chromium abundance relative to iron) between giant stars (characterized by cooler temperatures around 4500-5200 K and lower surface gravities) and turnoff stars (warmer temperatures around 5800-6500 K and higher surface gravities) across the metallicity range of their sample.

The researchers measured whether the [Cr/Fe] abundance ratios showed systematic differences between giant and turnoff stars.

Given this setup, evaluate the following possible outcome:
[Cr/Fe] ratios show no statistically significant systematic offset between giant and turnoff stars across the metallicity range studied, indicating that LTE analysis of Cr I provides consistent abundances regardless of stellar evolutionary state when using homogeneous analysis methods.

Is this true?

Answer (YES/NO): NO